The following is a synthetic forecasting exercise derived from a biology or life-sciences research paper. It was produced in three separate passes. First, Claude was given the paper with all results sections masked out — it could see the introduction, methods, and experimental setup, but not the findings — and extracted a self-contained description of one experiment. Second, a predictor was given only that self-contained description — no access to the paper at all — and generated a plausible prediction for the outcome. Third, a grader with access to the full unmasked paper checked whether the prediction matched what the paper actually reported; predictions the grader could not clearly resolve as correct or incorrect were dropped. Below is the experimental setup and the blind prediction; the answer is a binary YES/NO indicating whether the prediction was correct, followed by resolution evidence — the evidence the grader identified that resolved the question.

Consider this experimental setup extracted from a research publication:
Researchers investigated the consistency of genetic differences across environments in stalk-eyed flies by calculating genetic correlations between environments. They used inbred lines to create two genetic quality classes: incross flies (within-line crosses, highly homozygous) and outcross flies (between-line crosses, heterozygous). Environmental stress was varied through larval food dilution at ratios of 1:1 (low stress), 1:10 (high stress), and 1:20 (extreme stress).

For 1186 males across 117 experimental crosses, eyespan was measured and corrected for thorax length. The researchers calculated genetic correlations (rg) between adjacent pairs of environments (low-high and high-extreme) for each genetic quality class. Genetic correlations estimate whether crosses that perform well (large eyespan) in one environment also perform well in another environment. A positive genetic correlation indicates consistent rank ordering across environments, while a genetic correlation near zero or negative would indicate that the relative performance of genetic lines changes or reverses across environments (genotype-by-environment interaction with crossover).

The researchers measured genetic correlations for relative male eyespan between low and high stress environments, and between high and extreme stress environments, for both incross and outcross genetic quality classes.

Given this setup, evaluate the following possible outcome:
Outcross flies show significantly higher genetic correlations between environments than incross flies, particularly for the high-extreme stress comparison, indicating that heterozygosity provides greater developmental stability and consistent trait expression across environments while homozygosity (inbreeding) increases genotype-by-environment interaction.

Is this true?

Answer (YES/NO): NO